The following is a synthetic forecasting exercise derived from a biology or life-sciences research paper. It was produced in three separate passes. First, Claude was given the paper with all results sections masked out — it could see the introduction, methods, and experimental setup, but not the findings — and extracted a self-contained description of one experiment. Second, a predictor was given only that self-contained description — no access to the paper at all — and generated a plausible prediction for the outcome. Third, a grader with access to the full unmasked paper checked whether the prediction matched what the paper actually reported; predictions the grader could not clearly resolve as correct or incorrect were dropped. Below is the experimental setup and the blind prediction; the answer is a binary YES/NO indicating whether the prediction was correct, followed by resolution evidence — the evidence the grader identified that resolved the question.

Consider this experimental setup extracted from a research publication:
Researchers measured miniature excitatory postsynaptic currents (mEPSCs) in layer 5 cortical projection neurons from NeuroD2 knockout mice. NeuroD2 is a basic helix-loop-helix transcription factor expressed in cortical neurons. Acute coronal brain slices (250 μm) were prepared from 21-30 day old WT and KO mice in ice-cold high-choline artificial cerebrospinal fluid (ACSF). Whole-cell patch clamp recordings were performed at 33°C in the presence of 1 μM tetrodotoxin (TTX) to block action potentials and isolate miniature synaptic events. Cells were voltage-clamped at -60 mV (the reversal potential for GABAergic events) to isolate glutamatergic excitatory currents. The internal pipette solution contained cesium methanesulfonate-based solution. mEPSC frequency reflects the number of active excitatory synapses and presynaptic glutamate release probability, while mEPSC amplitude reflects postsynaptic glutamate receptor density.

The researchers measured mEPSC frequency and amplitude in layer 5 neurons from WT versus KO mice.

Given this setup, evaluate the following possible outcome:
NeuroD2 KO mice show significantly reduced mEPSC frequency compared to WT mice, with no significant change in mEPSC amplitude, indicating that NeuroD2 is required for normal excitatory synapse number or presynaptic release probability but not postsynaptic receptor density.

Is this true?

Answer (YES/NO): NO